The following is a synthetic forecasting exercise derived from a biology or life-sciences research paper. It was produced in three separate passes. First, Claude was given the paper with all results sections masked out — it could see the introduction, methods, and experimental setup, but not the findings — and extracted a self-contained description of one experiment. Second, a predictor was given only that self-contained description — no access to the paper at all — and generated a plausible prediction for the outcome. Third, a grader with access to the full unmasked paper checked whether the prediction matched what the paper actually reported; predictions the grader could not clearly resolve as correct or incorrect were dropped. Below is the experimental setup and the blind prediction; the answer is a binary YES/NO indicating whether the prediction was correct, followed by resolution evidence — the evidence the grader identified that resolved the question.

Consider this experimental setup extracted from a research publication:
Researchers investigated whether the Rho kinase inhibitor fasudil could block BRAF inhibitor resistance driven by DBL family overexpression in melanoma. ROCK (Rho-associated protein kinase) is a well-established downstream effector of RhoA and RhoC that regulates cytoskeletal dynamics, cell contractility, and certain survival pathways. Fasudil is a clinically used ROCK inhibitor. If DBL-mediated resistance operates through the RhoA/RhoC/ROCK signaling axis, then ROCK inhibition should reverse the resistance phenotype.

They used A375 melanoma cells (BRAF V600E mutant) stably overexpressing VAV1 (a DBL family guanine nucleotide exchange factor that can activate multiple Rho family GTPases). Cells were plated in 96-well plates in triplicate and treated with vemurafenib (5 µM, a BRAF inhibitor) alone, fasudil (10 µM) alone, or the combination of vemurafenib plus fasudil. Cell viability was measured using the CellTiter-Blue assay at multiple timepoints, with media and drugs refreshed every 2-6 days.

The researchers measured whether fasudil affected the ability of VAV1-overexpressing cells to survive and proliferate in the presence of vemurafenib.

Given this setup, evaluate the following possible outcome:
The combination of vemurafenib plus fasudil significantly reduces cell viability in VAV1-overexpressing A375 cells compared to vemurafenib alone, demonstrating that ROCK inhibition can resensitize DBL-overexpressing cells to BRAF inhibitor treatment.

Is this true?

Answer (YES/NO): NO